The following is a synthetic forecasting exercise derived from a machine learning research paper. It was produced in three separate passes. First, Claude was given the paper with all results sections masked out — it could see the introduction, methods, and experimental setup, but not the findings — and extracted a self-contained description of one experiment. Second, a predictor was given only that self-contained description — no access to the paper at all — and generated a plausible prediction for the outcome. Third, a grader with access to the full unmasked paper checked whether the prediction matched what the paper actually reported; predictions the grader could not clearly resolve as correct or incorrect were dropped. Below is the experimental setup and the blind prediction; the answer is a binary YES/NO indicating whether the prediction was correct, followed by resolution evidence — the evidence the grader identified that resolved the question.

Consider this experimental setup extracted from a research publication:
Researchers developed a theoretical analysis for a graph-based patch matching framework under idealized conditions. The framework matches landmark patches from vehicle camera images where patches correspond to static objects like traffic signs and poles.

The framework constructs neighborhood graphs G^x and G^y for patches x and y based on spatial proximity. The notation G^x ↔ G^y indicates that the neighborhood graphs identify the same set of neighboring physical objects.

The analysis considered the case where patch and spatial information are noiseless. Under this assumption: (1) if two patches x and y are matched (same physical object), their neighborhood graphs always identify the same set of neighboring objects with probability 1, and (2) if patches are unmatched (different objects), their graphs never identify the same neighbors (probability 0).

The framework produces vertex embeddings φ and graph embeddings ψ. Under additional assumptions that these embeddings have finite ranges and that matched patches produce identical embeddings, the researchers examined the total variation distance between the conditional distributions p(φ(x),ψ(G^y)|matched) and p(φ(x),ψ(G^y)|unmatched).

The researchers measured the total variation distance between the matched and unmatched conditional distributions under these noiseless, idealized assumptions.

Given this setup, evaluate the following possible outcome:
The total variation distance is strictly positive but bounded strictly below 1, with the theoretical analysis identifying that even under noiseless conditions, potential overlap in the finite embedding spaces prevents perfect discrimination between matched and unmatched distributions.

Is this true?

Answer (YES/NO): NO